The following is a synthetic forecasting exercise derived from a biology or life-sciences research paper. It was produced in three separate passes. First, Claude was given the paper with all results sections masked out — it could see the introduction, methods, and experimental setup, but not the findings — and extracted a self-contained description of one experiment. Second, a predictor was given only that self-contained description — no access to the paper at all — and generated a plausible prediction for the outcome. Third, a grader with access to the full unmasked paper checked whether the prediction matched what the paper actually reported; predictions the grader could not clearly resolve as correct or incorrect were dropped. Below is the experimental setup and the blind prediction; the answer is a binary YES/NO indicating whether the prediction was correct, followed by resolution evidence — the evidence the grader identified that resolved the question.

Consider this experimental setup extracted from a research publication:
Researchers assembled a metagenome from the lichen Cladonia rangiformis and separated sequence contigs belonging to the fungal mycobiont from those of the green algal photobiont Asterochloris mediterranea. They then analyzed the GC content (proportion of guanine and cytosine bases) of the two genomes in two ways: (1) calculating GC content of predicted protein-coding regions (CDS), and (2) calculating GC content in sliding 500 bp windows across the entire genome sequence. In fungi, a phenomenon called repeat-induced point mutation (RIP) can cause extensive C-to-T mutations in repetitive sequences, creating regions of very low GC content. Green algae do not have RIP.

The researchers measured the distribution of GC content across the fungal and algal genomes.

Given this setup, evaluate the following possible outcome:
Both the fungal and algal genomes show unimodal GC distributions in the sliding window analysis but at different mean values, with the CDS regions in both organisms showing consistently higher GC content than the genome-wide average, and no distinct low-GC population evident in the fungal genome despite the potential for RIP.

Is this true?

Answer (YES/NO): NO